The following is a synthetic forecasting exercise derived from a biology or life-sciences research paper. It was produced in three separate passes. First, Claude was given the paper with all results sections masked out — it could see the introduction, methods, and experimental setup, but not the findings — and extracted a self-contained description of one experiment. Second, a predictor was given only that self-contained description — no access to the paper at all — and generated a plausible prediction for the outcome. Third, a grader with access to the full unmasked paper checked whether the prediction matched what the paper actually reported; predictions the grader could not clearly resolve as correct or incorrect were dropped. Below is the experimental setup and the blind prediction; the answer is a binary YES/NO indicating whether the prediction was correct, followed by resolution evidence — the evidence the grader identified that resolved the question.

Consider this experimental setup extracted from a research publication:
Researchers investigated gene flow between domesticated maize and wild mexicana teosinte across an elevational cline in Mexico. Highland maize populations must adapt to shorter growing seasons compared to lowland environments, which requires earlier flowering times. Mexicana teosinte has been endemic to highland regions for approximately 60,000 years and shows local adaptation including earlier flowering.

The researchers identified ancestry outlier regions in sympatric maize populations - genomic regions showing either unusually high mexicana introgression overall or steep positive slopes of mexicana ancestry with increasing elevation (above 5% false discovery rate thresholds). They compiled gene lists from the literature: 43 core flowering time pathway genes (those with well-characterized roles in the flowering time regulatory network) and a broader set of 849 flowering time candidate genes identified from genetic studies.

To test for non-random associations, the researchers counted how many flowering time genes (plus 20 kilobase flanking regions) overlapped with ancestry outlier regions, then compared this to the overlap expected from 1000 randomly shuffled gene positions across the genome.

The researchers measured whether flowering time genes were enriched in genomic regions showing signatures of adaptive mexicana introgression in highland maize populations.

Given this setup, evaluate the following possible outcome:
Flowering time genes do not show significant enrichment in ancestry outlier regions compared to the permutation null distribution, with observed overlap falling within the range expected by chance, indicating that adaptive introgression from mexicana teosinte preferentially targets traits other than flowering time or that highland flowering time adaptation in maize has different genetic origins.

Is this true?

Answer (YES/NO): YES